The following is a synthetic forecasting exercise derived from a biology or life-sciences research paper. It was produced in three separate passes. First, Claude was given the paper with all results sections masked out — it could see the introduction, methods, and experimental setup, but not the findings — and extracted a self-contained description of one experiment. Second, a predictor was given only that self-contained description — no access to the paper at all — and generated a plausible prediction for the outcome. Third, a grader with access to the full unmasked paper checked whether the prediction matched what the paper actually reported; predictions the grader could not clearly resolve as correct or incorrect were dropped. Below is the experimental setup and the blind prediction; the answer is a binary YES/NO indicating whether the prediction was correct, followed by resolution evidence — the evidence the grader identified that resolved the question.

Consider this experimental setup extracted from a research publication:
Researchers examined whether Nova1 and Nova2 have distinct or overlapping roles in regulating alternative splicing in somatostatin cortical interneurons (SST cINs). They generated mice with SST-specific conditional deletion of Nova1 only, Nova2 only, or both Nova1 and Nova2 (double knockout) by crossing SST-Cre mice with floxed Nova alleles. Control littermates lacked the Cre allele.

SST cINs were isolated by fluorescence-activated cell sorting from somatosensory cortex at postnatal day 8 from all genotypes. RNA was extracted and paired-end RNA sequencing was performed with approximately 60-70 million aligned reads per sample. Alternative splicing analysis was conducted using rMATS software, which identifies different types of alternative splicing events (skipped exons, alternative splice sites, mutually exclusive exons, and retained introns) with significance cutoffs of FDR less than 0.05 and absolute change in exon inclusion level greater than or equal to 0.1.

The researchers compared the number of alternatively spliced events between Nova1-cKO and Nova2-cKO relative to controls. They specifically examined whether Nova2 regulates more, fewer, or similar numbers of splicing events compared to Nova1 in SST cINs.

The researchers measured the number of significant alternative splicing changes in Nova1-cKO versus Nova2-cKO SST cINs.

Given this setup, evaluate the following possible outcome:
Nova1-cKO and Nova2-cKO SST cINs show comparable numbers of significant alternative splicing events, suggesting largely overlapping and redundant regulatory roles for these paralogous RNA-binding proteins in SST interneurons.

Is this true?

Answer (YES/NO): NO